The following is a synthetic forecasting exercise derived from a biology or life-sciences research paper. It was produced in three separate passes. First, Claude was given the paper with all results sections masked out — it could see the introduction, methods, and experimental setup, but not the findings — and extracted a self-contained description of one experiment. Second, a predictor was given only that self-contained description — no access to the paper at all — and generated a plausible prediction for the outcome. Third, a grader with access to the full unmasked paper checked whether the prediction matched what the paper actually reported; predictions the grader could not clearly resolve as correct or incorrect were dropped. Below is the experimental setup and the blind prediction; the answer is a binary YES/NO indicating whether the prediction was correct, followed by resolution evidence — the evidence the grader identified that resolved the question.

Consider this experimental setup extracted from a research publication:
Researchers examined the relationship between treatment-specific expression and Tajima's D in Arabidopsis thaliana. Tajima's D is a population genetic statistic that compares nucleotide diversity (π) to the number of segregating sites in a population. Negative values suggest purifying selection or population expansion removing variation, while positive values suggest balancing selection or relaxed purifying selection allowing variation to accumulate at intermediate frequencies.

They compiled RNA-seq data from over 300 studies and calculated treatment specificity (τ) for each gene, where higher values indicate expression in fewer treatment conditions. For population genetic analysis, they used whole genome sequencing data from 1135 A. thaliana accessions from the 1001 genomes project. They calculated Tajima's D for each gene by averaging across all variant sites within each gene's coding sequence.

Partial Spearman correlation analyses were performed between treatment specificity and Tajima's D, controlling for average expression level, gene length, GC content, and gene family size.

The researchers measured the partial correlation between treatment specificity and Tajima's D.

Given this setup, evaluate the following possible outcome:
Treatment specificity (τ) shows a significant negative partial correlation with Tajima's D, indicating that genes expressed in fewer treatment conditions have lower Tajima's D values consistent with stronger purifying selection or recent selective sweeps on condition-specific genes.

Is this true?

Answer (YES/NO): NO